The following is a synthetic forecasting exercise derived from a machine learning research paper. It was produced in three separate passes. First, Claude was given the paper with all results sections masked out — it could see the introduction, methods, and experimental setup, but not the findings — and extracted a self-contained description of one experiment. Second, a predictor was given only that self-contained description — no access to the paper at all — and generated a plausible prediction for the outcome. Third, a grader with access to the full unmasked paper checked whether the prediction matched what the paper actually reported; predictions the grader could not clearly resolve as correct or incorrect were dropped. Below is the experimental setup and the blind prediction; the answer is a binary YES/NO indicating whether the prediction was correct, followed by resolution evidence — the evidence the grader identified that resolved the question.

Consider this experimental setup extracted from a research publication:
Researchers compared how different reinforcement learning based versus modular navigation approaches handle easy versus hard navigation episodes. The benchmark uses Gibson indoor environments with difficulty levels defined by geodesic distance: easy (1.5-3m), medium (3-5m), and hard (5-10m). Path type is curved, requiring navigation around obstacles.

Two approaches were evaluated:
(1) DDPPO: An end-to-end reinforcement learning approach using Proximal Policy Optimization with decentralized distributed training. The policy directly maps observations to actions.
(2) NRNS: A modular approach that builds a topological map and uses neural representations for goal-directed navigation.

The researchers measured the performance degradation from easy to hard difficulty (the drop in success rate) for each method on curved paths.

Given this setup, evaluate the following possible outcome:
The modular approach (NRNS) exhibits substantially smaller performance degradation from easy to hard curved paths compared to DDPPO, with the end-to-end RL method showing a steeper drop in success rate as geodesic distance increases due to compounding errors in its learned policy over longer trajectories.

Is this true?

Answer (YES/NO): YES